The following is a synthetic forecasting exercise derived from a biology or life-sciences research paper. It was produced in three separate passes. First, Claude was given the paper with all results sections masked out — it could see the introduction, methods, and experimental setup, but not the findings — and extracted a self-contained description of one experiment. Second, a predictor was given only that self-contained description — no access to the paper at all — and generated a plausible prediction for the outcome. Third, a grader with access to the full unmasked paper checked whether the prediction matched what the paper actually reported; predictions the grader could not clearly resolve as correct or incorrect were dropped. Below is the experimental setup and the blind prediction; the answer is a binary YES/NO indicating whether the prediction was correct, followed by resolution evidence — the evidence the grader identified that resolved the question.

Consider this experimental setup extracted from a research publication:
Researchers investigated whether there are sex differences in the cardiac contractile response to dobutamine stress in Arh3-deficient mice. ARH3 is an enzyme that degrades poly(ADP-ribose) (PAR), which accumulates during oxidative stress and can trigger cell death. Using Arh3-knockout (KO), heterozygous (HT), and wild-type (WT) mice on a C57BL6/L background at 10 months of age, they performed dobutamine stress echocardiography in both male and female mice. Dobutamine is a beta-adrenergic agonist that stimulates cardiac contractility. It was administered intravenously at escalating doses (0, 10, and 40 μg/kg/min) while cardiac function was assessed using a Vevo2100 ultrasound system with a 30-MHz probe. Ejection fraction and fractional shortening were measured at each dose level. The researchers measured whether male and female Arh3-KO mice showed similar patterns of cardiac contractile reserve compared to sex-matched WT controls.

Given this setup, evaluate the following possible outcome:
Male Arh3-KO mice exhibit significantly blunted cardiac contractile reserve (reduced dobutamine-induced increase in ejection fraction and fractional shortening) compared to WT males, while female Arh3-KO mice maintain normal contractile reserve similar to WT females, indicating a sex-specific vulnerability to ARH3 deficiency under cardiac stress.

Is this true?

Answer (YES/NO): NO